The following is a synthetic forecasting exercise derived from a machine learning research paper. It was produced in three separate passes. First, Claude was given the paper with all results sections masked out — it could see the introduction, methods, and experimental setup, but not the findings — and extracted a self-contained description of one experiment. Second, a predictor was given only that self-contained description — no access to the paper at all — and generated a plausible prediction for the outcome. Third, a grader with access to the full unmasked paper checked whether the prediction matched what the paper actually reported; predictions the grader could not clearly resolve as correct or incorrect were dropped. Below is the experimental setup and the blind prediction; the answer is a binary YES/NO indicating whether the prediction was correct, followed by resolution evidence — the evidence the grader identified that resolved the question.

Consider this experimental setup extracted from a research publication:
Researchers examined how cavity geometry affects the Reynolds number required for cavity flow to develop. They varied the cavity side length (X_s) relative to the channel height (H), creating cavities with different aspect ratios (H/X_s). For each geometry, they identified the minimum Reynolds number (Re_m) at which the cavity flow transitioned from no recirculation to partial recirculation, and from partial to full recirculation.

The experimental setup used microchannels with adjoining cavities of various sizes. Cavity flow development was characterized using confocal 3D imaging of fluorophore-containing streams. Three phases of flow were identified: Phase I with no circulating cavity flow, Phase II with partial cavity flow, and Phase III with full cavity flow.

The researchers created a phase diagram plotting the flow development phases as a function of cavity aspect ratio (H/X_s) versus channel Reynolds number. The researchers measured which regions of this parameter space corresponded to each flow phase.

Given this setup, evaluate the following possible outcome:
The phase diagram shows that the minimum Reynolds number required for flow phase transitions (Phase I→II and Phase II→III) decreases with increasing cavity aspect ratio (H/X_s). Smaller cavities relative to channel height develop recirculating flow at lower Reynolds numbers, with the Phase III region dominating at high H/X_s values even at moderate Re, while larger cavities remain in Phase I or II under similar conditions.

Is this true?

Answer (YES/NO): YES